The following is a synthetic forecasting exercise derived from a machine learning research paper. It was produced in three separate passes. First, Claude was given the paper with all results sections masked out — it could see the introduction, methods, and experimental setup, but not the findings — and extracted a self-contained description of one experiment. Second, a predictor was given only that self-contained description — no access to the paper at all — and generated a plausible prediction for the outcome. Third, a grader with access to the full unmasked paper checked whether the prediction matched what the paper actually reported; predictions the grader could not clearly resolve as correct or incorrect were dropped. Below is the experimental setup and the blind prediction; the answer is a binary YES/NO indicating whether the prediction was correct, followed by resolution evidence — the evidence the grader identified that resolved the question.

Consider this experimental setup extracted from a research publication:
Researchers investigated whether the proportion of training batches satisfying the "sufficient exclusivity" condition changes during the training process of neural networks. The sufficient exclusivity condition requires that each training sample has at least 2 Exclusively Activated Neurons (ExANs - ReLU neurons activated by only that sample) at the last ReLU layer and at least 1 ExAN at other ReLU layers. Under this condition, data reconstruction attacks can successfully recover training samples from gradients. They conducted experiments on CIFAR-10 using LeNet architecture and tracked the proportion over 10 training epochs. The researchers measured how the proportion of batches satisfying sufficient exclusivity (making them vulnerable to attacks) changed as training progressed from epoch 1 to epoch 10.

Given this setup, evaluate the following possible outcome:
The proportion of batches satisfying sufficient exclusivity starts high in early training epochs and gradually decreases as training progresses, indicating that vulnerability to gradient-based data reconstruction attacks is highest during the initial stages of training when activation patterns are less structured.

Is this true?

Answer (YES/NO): NO